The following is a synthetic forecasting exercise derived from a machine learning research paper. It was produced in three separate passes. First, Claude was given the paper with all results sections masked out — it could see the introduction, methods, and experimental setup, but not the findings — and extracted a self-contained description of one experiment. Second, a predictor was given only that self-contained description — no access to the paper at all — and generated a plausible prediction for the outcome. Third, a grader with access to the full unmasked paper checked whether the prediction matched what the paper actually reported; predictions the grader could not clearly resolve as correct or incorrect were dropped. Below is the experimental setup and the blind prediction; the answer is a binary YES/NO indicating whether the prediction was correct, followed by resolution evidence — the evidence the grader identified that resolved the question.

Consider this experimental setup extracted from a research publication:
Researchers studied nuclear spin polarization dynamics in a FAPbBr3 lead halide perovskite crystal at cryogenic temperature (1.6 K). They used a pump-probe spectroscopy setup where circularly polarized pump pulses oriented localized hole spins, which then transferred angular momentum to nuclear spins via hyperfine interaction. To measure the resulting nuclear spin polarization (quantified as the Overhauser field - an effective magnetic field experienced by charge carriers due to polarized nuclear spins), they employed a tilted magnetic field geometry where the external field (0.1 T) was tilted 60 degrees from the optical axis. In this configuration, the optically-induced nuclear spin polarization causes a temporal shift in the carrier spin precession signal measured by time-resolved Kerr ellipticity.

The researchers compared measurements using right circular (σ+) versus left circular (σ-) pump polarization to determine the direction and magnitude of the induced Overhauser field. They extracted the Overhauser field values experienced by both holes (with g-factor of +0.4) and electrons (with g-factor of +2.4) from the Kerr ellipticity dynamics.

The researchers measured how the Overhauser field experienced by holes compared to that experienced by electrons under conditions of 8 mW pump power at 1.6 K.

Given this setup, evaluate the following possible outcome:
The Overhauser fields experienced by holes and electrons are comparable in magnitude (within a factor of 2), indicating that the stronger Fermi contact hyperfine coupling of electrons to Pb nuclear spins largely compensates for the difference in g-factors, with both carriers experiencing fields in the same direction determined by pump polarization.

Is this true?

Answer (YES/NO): NO